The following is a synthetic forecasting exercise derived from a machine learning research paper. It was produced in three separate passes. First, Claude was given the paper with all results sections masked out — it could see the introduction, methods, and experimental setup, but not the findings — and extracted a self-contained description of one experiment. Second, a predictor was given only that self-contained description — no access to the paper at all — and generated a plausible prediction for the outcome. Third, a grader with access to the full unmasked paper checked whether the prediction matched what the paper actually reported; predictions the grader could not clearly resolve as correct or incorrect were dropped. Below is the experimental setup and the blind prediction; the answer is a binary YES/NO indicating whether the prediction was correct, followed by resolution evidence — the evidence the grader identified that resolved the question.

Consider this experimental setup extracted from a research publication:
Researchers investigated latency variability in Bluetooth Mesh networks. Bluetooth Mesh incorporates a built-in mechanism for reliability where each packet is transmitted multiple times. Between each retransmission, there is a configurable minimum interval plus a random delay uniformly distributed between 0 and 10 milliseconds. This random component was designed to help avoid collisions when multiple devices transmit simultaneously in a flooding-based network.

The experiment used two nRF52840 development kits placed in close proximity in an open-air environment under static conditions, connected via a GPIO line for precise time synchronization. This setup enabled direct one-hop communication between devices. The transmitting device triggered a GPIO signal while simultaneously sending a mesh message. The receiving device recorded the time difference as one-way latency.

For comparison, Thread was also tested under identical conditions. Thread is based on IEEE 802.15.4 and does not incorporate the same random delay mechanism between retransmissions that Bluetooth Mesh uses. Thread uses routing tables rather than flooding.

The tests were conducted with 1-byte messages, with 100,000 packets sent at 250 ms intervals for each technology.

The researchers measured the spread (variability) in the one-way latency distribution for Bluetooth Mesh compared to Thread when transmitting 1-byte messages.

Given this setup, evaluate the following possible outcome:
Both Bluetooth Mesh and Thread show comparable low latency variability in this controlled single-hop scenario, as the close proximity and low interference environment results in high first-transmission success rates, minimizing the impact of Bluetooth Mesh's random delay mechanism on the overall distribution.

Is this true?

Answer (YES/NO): NO